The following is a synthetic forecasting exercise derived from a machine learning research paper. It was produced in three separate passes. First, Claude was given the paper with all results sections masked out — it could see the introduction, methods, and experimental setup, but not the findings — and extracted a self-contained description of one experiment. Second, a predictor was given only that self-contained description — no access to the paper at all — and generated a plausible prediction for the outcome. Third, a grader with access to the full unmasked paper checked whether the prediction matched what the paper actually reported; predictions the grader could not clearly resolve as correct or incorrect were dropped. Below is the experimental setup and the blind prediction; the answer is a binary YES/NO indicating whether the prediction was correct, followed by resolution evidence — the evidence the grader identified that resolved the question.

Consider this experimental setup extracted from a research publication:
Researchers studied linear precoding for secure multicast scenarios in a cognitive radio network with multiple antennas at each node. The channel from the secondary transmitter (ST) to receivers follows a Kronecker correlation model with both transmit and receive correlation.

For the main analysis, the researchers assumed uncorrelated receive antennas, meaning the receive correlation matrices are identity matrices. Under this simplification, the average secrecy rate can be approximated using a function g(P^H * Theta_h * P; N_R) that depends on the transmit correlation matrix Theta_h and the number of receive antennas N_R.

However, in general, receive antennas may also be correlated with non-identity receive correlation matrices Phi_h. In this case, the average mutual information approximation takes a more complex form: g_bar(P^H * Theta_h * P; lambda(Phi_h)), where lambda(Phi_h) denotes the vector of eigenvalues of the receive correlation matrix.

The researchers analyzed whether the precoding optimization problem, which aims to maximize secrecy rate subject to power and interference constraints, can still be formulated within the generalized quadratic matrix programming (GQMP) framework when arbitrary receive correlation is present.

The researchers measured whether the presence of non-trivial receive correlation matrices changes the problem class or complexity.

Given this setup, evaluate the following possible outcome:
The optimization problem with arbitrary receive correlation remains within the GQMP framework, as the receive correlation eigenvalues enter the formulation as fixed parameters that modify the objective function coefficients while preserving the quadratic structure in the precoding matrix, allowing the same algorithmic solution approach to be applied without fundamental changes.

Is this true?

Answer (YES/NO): YES